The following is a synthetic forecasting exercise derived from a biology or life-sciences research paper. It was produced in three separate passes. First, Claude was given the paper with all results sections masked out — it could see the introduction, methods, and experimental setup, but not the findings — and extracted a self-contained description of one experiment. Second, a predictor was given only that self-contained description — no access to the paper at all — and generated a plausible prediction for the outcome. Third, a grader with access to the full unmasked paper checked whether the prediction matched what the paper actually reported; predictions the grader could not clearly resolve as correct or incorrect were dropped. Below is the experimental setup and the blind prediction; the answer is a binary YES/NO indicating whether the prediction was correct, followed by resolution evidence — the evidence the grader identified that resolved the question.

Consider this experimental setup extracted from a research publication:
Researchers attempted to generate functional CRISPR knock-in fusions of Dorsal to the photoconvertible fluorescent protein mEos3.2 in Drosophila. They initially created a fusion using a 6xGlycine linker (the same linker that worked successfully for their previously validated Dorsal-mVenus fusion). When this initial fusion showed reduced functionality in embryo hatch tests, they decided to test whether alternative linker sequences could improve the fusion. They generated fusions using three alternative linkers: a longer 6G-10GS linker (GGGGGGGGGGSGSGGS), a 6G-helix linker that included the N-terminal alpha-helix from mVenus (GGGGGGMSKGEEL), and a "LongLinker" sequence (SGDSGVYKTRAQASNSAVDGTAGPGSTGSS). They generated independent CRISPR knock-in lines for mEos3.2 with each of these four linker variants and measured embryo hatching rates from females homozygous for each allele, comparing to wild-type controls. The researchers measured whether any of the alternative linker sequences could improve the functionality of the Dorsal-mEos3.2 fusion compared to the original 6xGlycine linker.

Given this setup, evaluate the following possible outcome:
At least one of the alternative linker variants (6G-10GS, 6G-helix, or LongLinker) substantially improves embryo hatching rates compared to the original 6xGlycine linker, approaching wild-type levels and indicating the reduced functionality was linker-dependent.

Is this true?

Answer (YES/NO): NO